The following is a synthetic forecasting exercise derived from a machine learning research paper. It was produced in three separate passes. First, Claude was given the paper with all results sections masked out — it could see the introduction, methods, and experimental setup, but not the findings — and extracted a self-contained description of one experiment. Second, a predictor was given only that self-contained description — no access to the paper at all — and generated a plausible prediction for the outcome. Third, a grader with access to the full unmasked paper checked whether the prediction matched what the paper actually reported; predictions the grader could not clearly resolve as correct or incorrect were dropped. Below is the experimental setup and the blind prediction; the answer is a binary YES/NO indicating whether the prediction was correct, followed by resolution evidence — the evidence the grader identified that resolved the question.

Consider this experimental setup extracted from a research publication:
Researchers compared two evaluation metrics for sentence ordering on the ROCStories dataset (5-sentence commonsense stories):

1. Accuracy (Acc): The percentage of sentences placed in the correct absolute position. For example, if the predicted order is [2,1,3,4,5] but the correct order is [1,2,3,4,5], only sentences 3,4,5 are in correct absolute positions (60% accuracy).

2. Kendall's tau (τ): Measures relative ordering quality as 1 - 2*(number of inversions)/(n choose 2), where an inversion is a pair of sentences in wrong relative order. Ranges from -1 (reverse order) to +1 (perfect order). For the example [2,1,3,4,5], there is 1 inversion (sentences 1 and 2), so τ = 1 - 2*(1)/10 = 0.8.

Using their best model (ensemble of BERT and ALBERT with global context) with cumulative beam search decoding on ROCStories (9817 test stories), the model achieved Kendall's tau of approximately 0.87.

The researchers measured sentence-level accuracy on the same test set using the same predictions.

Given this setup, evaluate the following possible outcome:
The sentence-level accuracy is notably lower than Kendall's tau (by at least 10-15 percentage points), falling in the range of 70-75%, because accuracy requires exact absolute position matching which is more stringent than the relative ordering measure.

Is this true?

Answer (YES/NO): NO